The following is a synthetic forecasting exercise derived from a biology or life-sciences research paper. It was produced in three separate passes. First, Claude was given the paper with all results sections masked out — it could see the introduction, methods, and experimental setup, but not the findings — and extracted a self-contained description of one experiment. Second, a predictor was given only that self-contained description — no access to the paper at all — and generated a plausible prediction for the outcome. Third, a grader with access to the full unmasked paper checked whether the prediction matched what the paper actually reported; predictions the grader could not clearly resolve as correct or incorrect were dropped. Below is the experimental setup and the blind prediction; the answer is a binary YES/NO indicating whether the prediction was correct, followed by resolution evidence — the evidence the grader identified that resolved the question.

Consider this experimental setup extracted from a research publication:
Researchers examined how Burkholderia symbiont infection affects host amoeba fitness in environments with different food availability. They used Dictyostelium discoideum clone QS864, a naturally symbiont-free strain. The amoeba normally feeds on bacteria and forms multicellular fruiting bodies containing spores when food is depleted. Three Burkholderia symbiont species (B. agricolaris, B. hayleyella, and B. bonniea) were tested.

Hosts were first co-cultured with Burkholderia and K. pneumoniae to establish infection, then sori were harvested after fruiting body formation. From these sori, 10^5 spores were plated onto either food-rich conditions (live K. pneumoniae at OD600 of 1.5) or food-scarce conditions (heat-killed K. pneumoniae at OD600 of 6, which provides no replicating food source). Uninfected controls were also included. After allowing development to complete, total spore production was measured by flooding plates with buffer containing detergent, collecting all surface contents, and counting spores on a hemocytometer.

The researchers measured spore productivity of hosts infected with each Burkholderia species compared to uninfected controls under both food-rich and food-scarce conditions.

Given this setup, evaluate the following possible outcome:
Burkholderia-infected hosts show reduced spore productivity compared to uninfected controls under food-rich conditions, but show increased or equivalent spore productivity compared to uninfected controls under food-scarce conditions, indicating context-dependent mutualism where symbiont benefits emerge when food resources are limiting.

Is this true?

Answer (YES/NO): NO